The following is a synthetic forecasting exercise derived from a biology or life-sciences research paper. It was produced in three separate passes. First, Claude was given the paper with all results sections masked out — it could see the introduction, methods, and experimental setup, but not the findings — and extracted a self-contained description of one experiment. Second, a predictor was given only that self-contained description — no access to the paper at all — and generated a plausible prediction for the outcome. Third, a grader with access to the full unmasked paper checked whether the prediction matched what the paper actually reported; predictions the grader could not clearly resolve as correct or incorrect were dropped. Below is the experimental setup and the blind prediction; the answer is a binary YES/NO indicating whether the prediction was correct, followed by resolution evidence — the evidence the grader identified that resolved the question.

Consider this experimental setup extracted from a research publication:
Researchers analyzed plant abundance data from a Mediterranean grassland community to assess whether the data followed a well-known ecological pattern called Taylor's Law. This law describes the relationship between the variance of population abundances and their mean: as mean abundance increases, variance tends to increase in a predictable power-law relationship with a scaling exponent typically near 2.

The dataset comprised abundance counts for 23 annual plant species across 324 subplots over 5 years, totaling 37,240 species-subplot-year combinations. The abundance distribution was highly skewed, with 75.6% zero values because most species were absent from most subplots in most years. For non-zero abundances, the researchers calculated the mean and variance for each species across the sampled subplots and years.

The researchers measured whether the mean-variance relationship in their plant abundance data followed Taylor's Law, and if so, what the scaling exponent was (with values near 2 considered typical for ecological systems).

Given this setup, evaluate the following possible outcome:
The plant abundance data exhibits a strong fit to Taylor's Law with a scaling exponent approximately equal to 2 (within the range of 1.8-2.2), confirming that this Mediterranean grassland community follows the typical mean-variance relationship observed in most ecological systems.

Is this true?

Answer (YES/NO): YES